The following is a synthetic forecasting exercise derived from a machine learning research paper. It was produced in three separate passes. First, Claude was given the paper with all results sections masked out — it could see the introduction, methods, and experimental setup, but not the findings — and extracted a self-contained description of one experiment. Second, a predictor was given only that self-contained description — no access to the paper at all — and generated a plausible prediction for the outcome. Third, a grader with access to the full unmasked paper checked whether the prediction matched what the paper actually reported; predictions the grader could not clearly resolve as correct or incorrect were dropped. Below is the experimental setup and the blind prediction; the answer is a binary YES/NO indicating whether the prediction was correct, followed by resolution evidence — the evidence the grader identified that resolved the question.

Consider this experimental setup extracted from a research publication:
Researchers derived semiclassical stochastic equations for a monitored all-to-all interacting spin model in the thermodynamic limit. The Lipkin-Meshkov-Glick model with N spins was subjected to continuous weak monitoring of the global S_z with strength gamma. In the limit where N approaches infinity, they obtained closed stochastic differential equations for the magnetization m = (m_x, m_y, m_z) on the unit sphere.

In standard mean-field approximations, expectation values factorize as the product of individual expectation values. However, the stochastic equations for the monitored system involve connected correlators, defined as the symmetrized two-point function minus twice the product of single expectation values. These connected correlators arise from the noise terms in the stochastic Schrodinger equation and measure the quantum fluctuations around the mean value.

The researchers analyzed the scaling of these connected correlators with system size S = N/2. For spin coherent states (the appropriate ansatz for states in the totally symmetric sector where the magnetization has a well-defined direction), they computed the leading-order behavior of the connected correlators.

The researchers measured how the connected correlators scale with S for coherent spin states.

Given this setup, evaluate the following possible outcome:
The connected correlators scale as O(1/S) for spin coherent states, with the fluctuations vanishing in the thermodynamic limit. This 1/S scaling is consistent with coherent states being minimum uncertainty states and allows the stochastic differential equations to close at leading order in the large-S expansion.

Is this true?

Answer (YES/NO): YES